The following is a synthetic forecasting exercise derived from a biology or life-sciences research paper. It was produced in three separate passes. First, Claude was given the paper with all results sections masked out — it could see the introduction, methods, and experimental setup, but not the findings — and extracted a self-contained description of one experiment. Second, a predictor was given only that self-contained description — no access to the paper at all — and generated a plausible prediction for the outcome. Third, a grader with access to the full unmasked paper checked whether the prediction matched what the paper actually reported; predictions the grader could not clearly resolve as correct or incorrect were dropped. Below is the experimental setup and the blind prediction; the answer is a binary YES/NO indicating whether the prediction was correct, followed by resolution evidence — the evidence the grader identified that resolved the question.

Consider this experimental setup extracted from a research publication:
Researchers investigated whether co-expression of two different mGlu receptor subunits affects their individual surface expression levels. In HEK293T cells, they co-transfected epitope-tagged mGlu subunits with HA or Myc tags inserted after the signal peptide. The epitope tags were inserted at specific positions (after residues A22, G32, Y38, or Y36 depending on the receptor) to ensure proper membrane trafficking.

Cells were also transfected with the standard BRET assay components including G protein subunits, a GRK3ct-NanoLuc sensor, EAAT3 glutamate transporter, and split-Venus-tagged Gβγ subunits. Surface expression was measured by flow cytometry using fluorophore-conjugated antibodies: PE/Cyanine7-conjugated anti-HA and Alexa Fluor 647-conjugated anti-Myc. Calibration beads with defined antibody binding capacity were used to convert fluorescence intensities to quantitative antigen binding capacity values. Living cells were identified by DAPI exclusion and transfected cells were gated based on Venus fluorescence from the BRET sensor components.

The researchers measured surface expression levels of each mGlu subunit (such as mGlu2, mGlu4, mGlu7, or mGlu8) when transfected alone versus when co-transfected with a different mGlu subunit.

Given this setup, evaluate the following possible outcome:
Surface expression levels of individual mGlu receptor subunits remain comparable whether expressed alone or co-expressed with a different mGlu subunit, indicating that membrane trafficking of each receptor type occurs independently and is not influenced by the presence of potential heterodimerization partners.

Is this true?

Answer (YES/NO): NO